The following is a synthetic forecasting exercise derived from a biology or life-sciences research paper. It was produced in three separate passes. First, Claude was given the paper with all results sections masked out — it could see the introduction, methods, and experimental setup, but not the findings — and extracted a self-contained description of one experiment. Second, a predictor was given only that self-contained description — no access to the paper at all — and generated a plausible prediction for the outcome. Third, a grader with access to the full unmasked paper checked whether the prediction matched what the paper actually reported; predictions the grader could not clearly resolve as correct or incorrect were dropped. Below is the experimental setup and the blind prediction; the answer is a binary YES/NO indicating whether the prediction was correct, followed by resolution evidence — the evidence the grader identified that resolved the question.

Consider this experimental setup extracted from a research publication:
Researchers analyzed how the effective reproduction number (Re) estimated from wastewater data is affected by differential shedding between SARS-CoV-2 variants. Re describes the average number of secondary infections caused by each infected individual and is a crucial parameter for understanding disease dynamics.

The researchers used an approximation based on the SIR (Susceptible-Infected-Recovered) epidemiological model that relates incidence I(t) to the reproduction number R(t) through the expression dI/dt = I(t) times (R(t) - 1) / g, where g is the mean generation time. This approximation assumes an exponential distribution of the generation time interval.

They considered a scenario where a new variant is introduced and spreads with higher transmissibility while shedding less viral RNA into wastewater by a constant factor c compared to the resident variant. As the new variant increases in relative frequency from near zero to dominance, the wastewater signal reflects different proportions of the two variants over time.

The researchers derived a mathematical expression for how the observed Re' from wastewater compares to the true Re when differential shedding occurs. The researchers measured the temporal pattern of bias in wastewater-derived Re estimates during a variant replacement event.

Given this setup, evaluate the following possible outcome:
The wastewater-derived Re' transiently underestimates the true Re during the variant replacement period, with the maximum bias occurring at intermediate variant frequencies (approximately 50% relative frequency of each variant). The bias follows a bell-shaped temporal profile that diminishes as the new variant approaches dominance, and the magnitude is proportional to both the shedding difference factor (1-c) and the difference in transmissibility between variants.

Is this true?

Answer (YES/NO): YES